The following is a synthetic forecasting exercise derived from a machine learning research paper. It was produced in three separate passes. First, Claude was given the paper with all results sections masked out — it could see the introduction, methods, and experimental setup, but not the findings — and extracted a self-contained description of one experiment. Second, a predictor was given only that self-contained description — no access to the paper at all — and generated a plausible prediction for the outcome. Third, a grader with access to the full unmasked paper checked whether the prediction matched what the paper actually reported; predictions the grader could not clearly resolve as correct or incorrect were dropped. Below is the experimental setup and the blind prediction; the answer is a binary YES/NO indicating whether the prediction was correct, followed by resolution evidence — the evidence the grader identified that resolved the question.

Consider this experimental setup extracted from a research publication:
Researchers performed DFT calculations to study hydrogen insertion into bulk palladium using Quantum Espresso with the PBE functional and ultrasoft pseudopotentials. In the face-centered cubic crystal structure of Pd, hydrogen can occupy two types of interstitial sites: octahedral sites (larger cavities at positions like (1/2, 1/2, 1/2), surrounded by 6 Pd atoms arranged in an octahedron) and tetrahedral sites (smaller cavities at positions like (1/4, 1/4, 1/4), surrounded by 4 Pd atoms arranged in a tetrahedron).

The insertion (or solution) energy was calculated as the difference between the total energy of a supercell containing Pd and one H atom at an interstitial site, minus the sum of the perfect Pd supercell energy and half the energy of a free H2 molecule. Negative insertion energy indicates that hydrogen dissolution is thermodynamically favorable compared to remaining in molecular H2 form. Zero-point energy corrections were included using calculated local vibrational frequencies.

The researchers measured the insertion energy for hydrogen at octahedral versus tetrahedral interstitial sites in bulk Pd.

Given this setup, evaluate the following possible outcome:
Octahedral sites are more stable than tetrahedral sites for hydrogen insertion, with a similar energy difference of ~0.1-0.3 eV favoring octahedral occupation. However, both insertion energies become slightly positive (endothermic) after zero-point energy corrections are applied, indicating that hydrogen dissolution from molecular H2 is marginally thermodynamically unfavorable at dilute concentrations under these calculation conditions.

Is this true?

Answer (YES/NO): NO